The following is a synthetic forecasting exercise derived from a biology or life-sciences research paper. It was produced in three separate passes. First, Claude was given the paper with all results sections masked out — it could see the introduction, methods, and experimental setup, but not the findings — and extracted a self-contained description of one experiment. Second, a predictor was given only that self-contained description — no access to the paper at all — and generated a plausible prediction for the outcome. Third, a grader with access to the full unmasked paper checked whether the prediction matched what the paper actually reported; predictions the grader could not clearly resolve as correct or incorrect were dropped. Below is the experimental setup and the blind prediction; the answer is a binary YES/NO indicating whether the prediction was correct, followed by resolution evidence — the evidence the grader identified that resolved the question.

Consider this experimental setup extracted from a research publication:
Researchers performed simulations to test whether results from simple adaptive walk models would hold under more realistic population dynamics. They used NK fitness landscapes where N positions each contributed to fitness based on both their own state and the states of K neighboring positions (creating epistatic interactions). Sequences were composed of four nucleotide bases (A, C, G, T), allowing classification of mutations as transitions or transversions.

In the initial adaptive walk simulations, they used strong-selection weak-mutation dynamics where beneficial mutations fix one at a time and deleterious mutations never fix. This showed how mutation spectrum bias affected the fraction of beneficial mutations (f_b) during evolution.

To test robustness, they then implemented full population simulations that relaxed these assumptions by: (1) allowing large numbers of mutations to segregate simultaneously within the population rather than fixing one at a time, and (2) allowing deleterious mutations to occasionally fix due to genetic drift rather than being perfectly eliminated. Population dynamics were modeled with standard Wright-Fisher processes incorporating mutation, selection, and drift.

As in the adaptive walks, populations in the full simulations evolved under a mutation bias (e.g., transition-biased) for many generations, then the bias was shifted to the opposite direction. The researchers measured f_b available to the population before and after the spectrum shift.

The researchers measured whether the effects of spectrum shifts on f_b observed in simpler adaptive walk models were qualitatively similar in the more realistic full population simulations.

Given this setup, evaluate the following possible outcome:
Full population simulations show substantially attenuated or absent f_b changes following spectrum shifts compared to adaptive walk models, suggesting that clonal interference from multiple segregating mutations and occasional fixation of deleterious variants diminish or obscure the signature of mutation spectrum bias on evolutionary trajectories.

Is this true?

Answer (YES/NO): NO